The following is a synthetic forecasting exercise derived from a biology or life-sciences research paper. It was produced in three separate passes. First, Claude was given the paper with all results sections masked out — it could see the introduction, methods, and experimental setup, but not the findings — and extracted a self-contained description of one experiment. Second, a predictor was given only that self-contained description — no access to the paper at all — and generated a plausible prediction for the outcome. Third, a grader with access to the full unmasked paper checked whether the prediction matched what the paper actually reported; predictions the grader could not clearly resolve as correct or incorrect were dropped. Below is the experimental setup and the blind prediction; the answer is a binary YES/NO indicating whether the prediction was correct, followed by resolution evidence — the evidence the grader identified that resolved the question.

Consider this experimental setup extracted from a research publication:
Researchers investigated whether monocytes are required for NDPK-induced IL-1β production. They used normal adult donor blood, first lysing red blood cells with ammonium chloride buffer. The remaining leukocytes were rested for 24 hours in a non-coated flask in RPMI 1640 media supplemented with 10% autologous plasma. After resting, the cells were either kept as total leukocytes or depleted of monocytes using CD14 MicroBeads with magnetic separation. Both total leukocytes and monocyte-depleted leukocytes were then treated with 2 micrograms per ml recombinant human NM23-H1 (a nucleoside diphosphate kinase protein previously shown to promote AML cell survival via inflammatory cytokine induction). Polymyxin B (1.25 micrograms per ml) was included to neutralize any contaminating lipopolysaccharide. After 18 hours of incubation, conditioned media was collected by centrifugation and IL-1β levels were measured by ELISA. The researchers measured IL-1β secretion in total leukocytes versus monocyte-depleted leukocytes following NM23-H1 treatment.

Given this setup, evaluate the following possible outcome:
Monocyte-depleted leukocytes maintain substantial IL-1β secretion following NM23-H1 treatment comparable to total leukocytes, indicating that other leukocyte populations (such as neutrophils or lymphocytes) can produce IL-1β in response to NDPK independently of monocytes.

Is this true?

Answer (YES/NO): NO